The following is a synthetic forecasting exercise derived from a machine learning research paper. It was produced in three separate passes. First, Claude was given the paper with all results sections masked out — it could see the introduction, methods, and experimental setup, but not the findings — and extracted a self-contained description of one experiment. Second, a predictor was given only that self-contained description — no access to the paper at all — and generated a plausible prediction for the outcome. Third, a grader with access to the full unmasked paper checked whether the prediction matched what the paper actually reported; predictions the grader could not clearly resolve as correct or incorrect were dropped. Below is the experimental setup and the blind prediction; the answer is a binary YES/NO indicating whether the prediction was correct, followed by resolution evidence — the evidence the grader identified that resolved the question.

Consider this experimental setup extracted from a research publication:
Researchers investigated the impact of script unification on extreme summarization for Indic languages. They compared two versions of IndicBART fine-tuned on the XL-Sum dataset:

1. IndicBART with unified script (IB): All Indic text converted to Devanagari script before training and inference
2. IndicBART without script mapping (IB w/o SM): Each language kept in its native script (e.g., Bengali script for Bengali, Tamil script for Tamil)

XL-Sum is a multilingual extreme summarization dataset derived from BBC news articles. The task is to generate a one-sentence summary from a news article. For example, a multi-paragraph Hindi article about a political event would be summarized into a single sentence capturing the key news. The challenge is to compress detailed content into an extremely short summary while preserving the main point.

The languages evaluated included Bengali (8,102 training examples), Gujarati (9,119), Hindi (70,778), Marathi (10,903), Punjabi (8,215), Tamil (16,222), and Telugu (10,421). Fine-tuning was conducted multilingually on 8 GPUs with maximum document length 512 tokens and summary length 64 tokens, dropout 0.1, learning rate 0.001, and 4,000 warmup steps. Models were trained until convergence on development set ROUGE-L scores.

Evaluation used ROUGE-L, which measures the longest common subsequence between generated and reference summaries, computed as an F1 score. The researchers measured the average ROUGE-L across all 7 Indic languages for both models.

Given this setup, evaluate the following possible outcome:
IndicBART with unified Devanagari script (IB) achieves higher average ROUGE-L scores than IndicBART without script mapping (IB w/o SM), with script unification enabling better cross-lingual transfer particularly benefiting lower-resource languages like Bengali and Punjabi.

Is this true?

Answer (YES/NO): NO